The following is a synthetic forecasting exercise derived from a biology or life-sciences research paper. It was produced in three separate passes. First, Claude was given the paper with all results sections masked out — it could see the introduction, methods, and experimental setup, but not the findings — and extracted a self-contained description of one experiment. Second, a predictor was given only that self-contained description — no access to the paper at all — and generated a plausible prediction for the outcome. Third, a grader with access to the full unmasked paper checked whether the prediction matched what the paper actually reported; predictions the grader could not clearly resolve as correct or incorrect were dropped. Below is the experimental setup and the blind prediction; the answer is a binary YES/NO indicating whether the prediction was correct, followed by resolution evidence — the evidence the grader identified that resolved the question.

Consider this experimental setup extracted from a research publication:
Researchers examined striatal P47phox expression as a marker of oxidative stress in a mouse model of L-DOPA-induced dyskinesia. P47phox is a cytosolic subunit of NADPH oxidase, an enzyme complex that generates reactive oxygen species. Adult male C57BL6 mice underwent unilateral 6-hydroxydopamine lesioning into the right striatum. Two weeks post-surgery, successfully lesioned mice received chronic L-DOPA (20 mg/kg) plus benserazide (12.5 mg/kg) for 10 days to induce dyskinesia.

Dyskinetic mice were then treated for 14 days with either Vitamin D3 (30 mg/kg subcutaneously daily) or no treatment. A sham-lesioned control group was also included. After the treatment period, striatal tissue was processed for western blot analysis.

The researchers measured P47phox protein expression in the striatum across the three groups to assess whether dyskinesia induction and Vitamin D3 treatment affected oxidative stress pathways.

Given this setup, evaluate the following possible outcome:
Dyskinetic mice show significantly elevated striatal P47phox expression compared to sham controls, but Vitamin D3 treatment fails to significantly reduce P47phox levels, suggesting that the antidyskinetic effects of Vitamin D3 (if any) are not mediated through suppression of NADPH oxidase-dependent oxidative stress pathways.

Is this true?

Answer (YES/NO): NO